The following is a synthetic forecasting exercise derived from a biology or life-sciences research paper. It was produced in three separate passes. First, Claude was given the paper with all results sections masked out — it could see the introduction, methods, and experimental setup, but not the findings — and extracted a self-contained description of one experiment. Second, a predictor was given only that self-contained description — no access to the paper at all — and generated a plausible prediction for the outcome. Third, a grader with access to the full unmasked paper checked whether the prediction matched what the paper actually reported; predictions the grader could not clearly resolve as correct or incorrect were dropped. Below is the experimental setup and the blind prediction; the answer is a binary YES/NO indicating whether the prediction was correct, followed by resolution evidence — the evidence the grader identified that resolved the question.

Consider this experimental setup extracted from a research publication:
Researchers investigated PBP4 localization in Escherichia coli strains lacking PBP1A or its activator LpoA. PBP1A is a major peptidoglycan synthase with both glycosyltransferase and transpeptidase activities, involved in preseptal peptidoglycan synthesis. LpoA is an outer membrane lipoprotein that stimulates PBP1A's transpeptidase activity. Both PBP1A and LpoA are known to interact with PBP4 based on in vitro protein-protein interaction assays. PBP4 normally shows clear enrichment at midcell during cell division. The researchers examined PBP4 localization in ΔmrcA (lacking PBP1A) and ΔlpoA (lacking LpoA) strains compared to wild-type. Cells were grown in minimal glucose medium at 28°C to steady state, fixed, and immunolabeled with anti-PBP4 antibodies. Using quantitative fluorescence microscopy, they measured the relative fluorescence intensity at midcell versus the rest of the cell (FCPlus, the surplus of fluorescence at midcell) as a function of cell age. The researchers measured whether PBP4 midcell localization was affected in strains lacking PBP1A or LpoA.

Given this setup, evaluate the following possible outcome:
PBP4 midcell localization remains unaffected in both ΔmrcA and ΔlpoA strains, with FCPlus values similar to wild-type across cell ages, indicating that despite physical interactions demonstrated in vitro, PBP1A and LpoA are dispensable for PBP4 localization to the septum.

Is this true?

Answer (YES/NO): NO